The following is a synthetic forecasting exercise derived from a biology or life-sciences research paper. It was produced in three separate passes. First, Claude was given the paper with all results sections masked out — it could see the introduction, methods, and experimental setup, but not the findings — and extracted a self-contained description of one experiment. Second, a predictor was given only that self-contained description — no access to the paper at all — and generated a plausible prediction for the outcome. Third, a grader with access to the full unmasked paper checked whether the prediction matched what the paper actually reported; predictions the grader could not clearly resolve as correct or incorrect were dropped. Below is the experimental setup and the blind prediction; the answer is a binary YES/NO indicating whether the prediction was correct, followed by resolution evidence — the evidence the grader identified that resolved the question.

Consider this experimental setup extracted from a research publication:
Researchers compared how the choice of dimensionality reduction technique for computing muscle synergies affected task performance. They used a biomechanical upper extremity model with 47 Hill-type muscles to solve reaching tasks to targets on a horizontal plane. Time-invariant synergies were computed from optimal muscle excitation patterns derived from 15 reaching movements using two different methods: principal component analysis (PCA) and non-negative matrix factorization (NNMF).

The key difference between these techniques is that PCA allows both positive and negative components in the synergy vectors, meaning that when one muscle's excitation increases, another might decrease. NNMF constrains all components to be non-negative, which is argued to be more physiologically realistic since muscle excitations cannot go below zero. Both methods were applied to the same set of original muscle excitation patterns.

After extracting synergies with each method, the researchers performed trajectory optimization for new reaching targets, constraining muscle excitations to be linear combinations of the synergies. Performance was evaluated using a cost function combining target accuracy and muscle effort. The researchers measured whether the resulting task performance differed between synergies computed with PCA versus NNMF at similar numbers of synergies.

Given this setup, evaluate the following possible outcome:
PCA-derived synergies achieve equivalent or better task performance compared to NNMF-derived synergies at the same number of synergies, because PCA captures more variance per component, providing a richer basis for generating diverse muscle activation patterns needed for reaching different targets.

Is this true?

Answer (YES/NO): YES